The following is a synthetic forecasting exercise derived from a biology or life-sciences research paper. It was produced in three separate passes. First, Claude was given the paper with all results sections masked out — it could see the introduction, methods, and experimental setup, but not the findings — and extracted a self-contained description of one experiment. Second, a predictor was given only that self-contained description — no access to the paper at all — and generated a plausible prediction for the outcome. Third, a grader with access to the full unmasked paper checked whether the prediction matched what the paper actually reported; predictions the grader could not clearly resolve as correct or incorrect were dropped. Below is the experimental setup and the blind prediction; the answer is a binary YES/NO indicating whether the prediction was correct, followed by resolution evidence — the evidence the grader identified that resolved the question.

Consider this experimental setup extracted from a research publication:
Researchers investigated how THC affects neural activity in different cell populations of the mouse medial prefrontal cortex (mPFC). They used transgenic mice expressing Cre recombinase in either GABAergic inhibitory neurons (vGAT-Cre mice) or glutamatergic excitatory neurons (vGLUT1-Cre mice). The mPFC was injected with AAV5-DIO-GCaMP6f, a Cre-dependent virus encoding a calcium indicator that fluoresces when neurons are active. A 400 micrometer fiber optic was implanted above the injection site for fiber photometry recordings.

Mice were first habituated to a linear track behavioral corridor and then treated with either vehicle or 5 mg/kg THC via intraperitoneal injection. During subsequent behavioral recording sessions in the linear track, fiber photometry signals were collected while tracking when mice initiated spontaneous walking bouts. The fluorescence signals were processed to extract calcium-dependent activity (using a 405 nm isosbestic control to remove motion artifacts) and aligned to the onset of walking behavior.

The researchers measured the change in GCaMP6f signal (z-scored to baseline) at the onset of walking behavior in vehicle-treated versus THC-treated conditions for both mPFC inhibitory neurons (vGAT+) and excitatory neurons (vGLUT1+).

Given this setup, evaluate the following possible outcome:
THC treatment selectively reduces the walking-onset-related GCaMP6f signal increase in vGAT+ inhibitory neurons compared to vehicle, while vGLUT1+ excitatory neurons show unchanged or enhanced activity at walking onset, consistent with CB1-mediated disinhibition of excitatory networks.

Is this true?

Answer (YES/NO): NO